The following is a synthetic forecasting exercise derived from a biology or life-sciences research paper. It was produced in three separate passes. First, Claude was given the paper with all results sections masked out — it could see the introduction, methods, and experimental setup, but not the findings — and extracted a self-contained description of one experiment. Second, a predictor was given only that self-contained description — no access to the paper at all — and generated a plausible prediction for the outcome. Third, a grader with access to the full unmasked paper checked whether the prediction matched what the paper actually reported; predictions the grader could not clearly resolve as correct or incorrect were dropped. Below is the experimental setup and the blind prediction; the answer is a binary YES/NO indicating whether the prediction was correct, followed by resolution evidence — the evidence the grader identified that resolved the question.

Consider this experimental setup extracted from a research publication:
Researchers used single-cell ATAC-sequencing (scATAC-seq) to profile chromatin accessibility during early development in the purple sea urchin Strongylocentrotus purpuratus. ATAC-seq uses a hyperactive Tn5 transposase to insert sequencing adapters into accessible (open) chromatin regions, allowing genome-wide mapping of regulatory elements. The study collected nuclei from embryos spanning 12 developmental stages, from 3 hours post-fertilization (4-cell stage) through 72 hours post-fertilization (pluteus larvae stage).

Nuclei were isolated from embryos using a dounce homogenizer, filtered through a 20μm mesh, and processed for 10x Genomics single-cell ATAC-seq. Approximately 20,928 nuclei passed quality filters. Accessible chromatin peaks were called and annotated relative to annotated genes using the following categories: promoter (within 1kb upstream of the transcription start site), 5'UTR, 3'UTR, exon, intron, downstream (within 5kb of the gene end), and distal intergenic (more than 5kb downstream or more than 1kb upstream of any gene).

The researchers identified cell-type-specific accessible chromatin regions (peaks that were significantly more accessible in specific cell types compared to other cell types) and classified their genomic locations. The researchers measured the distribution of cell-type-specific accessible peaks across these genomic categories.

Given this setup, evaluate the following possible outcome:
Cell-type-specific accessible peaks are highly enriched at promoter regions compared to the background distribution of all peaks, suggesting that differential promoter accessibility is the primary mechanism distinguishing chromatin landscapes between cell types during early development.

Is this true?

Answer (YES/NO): NO